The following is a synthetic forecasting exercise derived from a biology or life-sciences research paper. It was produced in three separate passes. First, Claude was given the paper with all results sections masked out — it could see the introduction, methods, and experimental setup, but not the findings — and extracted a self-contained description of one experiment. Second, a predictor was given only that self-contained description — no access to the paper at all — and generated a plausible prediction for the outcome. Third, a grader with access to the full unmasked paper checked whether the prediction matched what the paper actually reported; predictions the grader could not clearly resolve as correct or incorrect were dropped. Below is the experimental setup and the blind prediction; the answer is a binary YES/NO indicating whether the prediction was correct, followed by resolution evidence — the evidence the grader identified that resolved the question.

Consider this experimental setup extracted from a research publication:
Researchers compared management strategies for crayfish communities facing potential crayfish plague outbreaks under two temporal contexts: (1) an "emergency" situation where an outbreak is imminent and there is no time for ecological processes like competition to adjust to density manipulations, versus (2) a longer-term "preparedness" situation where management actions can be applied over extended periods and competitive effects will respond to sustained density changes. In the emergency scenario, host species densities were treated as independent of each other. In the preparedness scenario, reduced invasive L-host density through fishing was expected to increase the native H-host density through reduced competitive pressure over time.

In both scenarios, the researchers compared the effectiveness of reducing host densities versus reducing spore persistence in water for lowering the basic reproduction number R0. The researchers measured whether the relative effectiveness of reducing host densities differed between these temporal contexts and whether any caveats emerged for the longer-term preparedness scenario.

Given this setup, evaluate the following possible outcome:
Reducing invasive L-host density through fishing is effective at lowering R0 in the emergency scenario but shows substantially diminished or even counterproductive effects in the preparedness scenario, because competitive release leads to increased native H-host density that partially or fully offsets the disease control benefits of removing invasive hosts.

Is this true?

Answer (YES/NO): YES